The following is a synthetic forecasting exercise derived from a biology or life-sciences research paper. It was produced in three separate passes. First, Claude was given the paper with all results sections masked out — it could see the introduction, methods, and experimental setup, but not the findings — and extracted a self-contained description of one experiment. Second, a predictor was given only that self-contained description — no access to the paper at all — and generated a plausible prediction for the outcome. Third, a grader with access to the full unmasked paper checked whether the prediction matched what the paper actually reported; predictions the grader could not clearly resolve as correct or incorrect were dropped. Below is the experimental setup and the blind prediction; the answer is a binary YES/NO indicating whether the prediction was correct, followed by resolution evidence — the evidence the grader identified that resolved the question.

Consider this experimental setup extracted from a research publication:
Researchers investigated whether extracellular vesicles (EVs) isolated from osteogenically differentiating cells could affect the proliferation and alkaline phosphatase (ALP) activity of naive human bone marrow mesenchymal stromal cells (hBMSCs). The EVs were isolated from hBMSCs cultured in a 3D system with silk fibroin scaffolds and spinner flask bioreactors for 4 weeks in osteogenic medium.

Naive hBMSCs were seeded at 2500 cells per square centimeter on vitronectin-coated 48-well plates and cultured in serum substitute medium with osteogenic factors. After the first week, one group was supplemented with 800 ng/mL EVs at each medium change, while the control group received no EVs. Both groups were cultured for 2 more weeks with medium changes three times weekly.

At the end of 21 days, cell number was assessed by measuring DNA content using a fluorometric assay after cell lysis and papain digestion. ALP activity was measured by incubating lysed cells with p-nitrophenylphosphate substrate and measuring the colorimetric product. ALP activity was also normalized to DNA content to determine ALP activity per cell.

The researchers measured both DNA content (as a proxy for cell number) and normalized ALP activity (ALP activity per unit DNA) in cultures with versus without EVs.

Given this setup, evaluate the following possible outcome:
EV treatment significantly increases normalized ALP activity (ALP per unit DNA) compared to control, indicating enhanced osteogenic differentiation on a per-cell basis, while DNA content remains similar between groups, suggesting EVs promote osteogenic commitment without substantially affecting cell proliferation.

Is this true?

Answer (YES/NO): NO